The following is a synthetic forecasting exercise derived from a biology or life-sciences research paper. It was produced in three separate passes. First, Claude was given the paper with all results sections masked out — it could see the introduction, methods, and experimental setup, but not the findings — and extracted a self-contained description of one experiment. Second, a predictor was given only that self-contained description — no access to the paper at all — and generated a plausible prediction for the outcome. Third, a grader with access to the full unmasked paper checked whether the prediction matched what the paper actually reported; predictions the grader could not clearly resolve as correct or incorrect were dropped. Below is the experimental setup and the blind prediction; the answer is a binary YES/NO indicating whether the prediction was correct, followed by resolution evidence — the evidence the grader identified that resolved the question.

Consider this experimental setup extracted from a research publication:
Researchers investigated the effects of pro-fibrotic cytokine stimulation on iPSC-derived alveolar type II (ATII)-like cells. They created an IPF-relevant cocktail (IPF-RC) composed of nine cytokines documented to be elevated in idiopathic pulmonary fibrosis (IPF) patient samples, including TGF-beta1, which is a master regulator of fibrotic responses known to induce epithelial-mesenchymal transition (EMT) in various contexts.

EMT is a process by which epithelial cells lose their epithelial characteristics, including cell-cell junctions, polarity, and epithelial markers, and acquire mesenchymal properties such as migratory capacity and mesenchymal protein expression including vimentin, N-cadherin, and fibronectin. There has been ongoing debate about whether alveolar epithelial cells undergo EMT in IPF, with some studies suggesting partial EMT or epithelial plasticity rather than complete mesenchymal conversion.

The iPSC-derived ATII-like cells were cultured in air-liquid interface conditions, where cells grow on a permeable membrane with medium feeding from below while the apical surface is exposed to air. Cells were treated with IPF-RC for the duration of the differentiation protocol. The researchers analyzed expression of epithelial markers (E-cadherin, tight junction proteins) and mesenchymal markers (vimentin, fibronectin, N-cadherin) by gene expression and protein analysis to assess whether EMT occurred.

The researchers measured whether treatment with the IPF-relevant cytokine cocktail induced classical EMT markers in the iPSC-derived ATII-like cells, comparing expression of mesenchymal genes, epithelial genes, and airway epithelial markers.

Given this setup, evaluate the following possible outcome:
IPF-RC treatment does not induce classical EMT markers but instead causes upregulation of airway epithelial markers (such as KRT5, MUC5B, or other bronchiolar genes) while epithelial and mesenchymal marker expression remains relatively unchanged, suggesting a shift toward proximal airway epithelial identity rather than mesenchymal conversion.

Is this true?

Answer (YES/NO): YES